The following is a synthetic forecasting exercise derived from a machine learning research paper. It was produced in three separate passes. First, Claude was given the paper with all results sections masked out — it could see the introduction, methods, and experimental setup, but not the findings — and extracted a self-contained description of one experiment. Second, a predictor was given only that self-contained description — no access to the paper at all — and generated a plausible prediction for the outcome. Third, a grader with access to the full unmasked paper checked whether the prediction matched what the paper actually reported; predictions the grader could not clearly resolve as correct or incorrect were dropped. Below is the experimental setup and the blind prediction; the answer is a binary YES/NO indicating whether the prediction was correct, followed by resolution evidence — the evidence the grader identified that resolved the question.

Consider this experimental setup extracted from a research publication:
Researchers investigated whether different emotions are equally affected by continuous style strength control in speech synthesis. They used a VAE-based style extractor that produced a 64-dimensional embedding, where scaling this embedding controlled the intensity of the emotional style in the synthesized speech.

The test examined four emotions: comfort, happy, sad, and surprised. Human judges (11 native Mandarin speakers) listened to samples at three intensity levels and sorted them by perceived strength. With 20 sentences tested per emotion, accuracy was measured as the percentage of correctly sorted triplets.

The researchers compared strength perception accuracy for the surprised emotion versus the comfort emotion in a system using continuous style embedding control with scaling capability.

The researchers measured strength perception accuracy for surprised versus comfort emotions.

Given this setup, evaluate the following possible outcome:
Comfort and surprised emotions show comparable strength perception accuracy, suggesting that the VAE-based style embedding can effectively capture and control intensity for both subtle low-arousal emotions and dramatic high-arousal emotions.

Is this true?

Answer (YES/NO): NO